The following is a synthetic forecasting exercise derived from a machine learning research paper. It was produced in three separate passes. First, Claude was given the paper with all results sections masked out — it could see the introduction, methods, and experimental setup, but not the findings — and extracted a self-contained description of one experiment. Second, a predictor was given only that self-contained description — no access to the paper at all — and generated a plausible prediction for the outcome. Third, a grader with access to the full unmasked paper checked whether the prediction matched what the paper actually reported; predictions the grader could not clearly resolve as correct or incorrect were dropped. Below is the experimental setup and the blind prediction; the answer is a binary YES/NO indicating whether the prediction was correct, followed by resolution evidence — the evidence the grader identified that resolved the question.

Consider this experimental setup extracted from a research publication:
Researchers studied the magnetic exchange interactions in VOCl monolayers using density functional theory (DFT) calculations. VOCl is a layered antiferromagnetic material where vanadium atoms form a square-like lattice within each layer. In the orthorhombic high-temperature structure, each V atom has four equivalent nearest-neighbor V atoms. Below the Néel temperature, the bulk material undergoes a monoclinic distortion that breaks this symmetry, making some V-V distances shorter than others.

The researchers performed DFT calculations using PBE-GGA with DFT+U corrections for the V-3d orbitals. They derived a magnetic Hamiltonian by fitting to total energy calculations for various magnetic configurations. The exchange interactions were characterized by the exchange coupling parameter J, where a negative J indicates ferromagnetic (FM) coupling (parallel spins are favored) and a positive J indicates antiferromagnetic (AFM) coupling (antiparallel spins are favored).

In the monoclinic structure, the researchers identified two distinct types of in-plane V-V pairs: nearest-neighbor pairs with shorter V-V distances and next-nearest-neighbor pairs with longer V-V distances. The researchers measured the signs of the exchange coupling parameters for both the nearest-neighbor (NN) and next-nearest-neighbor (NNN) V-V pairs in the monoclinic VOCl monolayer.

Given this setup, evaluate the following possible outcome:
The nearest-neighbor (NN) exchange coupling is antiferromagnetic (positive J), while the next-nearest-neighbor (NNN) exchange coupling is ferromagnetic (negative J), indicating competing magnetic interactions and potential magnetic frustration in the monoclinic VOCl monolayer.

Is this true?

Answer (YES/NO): NO